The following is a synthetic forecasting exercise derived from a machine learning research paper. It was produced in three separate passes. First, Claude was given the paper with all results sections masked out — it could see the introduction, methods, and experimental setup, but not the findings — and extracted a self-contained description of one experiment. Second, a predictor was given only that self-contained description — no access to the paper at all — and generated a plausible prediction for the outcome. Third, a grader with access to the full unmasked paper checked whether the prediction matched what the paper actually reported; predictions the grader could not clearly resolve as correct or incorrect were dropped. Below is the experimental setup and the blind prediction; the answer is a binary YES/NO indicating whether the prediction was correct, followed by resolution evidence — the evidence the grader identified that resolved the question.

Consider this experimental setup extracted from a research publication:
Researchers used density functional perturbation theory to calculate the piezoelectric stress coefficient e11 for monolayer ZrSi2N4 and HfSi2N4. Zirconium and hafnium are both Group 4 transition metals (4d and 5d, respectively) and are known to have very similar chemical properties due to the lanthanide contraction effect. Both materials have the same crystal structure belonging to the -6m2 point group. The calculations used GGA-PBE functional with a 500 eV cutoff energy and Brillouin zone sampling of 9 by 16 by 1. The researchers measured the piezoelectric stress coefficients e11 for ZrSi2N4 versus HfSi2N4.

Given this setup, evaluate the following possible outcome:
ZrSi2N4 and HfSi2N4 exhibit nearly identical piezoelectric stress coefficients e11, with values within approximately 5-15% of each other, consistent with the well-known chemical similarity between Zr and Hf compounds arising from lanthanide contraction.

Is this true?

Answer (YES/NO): NO